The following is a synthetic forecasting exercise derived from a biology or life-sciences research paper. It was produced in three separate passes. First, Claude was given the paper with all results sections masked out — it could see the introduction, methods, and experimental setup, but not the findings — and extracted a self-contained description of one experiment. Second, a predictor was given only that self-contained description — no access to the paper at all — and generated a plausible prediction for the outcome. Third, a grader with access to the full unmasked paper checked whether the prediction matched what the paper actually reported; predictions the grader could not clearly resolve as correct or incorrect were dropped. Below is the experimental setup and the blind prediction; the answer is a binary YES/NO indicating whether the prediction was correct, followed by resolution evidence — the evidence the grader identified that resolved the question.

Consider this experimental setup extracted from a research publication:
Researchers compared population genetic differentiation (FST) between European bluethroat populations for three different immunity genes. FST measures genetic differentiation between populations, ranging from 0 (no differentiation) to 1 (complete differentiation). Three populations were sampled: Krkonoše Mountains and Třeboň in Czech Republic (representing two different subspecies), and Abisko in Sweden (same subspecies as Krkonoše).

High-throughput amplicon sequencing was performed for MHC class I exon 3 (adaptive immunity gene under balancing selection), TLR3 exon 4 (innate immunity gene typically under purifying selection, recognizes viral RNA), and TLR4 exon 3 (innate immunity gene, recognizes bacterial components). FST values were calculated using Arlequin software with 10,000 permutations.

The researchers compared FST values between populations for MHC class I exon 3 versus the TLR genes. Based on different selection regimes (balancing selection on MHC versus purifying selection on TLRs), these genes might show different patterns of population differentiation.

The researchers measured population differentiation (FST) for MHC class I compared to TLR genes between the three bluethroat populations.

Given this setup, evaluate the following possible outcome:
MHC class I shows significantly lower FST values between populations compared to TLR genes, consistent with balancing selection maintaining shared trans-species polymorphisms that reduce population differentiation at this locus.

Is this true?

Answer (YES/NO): NO